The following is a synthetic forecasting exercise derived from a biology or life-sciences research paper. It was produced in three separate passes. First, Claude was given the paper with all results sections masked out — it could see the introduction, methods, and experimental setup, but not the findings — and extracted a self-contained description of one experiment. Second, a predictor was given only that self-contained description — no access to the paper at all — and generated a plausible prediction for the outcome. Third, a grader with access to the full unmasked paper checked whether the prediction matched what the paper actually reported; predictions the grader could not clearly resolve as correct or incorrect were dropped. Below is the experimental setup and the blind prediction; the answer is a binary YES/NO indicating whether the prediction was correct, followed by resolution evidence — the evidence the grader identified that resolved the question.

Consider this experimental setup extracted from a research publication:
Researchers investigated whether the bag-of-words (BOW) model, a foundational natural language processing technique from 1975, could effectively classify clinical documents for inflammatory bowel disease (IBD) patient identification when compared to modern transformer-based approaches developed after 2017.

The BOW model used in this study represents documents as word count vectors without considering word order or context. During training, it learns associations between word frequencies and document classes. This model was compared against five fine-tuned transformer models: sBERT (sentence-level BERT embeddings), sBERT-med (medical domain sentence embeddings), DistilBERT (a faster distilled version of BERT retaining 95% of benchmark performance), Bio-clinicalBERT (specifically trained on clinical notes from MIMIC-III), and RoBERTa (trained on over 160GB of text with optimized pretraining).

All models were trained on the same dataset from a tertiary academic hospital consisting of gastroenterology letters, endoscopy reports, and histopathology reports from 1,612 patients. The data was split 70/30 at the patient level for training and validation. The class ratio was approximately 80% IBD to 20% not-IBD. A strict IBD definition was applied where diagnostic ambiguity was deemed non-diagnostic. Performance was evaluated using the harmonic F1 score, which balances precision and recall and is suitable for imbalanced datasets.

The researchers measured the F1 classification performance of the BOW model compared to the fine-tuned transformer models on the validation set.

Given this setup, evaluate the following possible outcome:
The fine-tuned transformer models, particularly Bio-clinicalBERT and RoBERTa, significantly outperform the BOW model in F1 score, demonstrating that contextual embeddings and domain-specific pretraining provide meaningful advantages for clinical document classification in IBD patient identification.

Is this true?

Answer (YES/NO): NO